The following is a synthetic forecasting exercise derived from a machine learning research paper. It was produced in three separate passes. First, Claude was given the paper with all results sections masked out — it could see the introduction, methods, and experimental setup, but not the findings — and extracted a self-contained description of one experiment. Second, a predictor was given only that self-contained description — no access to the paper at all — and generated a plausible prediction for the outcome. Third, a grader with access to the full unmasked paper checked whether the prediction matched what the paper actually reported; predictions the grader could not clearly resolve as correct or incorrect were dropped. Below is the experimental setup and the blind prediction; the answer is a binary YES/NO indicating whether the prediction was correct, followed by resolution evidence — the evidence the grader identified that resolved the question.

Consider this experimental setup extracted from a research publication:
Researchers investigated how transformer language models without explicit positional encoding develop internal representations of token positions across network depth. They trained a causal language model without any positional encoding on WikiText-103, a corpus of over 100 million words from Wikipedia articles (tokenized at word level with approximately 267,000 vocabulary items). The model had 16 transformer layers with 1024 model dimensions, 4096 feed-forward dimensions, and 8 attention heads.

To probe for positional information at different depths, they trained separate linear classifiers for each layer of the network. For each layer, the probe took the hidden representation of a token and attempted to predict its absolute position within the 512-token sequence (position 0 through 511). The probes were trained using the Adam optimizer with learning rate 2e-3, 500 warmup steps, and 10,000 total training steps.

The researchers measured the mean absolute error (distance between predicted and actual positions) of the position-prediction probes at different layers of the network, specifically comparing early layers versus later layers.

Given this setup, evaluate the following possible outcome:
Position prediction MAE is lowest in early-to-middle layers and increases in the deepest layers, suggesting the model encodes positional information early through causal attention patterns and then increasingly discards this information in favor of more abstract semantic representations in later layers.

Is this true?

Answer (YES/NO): NO